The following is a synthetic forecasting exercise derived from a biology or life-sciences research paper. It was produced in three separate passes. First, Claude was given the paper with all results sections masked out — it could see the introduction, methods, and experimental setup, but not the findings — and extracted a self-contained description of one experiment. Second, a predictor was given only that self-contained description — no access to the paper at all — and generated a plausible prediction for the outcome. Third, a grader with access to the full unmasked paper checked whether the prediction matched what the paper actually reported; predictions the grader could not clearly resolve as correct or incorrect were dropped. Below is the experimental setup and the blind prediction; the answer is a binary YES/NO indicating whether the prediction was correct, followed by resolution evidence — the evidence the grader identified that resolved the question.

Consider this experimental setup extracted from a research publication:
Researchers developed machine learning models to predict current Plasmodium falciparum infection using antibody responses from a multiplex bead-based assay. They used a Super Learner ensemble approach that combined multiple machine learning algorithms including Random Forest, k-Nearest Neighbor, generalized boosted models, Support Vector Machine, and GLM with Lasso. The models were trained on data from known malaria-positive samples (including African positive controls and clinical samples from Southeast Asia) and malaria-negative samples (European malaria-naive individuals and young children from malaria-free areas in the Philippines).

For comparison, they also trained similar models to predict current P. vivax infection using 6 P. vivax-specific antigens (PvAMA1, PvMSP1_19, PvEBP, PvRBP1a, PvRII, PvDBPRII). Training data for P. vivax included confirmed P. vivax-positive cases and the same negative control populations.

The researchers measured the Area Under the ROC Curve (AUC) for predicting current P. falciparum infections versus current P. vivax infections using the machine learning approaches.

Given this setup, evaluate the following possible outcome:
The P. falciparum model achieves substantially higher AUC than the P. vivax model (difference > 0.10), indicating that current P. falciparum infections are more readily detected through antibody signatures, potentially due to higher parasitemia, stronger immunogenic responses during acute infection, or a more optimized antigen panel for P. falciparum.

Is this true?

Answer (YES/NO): YES